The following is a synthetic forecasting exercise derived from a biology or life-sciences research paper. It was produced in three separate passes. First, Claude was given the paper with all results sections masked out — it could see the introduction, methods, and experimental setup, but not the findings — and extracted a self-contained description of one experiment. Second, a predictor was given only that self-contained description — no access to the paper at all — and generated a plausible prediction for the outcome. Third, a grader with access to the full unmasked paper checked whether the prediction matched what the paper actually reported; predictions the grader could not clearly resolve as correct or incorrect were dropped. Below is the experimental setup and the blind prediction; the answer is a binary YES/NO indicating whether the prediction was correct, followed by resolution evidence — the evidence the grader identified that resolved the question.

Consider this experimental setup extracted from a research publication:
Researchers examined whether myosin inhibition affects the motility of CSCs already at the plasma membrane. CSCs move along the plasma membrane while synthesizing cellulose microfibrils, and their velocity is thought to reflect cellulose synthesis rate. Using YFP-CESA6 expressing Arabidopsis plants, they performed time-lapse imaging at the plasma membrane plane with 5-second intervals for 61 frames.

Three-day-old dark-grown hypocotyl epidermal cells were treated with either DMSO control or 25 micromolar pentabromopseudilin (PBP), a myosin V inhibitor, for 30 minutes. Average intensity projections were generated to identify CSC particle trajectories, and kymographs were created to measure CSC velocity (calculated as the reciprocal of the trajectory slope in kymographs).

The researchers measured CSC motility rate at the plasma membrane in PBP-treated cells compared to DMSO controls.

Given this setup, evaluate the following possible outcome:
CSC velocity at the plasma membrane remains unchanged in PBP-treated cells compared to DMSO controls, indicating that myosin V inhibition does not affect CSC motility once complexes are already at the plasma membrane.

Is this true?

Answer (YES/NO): NO